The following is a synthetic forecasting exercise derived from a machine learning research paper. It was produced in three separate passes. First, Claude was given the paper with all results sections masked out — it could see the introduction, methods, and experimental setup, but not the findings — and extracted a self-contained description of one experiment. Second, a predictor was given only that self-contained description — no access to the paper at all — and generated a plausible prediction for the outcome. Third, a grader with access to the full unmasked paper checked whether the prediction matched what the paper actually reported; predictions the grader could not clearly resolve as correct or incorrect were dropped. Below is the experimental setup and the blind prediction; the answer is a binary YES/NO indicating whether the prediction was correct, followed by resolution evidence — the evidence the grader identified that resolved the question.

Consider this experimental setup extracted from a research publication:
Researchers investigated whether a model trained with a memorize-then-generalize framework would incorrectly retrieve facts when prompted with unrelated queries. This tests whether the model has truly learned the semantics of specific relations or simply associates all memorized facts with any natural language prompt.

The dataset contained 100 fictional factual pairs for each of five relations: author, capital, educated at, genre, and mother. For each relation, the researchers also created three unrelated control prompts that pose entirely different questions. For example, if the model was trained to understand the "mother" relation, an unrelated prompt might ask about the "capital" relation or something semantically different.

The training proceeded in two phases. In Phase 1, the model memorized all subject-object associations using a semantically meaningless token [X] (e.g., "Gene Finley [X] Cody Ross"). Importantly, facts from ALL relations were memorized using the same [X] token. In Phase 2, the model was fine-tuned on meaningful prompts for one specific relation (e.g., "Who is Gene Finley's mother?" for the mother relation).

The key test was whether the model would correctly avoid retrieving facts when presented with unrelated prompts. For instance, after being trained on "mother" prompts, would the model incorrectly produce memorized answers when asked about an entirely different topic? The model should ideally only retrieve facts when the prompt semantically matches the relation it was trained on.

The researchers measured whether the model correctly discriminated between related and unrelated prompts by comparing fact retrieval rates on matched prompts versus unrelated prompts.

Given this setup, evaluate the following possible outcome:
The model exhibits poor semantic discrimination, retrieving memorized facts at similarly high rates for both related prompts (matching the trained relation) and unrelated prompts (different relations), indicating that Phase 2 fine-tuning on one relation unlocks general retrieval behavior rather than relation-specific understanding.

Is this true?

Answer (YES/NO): NO